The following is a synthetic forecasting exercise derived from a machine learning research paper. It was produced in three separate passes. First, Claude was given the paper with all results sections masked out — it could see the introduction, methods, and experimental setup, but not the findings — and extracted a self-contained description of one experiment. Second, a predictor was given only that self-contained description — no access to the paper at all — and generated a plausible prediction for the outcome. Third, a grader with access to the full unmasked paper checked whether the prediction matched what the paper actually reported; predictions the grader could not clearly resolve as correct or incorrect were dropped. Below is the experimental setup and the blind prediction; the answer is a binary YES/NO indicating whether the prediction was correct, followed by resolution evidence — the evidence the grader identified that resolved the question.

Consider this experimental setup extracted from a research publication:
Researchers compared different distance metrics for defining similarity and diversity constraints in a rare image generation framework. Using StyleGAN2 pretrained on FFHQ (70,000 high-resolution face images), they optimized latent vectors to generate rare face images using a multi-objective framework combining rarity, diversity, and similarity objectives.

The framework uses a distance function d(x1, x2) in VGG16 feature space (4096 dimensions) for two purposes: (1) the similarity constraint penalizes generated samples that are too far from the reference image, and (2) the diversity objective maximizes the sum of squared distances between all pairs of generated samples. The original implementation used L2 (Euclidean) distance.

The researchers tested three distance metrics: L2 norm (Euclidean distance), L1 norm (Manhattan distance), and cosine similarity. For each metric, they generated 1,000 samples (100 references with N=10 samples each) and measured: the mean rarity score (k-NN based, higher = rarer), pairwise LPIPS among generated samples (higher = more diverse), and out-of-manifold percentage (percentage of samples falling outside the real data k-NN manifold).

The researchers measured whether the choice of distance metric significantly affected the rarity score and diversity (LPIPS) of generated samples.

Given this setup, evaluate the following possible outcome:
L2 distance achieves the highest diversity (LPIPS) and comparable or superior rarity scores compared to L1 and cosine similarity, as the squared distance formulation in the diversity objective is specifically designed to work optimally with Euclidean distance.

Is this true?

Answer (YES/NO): NO